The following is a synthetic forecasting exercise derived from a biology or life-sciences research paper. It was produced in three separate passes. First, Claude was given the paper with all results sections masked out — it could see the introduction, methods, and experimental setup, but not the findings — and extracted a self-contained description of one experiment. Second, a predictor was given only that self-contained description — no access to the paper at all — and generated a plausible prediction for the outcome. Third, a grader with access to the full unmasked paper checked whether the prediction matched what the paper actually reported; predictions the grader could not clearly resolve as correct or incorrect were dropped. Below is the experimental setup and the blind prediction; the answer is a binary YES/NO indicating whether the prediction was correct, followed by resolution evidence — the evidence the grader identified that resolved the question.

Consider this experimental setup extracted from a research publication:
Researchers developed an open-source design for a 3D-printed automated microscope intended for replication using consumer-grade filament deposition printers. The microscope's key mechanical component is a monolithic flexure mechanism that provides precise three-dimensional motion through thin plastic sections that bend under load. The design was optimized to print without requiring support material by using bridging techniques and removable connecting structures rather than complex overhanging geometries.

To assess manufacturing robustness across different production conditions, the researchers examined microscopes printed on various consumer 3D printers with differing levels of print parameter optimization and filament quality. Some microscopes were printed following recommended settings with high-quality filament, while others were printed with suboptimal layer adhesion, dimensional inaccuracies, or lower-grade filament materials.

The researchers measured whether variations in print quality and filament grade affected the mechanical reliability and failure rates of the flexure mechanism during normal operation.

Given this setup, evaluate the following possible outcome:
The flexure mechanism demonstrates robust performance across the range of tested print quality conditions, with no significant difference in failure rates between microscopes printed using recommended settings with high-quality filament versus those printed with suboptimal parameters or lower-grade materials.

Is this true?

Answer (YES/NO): NO